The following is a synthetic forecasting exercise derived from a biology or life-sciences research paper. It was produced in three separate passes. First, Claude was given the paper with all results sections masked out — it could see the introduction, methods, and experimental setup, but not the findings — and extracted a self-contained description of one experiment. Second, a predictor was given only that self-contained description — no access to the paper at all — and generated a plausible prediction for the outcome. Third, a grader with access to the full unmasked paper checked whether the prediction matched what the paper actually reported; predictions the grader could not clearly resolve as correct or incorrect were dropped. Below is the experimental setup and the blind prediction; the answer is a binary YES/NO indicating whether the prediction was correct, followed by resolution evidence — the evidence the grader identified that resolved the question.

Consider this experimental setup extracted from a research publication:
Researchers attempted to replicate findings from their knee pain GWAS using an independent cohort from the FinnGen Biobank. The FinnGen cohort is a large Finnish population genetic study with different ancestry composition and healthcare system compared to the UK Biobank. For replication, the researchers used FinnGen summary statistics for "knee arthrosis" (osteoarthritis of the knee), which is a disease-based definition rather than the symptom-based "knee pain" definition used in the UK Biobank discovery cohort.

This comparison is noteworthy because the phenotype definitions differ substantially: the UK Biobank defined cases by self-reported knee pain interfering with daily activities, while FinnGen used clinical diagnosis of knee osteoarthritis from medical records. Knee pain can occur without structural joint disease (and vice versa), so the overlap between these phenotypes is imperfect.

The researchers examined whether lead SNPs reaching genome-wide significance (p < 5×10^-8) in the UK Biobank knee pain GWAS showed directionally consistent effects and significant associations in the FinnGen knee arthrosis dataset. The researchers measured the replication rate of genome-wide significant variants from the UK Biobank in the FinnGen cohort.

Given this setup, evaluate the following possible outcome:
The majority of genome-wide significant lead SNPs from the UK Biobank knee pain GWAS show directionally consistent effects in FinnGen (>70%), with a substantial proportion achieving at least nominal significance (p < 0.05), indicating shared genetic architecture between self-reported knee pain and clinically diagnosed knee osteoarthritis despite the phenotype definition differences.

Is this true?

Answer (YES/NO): NO